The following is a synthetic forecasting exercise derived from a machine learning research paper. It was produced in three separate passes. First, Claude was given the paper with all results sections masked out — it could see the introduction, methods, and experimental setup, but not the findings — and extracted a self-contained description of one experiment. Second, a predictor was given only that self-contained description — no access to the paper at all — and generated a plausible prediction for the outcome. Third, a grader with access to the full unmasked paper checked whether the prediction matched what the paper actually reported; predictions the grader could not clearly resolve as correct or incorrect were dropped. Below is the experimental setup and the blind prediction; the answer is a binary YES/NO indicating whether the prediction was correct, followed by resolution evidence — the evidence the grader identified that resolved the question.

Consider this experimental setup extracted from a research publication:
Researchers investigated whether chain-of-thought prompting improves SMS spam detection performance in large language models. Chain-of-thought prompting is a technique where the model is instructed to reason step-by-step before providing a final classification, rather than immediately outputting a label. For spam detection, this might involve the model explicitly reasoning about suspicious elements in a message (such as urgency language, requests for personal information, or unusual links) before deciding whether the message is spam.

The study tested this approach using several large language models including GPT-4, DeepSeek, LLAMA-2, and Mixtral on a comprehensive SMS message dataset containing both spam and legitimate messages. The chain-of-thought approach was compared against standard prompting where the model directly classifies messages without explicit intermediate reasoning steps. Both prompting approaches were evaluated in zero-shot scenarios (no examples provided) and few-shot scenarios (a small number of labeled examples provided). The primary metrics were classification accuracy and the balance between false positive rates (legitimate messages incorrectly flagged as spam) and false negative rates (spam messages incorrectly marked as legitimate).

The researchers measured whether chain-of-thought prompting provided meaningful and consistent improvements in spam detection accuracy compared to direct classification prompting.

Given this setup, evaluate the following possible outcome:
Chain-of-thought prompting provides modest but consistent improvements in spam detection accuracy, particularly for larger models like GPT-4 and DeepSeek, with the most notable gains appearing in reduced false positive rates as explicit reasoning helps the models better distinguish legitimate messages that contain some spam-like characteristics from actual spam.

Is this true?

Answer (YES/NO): NO